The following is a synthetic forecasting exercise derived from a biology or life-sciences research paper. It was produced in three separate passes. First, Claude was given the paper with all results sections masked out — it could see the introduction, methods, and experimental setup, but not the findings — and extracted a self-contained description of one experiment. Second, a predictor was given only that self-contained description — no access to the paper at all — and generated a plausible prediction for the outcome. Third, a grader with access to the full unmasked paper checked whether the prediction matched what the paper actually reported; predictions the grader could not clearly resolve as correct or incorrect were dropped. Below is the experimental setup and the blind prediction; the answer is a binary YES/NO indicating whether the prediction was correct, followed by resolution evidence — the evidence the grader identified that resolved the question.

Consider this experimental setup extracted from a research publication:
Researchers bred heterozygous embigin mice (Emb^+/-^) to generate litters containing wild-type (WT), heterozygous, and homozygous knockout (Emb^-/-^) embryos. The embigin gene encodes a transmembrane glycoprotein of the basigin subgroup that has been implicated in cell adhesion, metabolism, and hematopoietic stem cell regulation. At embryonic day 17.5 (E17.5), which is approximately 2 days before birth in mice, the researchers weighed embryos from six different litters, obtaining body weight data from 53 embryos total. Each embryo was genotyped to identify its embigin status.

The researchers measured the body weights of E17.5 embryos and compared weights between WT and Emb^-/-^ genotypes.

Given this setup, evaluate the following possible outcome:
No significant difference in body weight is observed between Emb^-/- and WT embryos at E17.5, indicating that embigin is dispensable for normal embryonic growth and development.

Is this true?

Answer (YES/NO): NO